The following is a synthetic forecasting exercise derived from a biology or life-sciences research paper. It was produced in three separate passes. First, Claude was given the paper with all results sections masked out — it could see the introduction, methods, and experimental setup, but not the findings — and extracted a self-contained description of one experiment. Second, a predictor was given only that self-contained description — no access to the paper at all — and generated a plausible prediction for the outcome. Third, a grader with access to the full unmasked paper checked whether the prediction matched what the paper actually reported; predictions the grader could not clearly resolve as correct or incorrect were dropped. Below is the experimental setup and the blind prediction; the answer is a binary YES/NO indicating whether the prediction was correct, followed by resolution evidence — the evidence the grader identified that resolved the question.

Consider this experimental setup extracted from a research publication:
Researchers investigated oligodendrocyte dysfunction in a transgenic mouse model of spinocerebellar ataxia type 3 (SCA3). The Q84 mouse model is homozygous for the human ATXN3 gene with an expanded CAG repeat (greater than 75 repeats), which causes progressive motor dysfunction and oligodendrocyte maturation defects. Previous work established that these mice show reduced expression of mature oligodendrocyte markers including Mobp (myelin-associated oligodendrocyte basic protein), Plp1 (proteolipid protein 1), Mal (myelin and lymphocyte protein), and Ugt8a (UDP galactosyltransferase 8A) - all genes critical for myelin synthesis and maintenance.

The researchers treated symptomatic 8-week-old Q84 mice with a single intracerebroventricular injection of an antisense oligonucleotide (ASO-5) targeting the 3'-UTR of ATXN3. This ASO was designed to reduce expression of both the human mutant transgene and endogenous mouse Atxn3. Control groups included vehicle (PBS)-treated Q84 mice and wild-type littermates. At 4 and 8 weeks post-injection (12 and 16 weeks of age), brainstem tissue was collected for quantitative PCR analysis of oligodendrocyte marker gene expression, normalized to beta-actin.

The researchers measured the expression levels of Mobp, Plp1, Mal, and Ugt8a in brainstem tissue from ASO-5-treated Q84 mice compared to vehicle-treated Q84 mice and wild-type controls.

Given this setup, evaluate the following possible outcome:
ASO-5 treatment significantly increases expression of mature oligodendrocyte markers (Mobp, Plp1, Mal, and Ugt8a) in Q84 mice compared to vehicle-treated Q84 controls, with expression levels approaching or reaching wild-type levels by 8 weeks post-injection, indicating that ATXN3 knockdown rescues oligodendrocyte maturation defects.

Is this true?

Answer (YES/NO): YES